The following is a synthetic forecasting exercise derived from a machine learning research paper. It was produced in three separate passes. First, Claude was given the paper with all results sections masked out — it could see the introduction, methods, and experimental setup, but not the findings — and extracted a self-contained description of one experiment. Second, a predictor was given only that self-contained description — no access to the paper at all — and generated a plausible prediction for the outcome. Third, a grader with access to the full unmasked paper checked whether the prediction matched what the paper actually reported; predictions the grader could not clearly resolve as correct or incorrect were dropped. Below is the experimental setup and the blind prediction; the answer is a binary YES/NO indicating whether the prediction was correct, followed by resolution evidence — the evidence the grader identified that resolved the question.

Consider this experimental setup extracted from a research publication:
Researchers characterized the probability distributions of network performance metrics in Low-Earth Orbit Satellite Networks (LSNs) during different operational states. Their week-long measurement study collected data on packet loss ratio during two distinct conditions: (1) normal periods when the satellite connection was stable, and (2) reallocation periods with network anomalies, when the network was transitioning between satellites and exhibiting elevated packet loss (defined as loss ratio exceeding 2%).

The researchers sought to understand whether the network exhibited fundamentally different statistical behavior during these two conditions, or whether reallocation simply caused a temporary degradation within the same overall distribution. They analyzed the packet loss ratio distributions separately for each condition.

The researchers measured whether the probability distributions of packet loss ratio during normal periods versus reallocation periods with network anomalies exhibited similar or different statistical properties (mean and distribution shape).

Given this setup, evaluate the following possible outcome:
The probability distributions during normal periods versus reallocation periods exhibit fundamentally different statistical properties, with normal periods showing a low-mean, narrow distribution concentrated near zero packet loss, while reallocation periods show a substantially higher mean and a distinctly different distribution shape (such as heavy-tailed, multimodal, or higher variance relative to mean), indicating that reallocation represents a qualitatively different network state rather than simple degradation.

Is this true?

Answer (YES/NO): YES